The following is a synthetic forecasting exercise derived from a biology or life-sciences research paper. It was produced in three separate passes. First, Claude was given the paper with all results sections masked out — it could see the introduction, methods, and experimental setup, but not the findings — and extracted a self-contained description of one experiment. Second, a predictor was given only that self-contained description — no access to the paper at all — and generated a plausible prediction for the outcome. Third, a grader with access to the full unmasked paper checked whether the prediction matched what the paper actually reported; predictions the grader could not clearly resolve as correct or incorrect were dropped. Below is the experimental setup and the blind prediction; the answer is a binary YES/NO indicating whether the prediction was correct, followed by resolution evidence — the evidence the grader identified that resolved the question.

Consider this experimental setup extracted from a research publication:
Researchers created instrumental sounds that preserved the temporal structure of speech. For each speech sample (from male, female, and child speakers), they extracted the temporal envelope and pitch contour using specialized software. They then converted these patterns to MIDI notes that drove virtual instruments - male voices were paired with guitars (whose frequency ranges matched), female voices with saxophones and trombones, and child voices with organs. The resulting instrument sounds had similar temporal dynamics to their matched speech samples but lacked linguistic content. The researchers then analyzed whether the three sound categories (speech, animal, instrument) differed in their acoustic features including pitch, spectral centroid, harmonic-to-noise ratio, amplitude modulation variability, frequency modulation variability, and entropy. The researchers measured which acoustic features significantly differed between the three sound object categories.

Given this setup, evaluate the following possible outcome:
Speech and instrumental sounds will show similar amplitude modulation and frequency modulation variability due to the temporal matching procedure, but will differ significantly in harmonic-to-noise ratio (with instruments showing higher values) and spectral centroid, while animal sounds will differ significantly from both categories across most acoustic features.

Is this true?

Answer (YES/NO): NO